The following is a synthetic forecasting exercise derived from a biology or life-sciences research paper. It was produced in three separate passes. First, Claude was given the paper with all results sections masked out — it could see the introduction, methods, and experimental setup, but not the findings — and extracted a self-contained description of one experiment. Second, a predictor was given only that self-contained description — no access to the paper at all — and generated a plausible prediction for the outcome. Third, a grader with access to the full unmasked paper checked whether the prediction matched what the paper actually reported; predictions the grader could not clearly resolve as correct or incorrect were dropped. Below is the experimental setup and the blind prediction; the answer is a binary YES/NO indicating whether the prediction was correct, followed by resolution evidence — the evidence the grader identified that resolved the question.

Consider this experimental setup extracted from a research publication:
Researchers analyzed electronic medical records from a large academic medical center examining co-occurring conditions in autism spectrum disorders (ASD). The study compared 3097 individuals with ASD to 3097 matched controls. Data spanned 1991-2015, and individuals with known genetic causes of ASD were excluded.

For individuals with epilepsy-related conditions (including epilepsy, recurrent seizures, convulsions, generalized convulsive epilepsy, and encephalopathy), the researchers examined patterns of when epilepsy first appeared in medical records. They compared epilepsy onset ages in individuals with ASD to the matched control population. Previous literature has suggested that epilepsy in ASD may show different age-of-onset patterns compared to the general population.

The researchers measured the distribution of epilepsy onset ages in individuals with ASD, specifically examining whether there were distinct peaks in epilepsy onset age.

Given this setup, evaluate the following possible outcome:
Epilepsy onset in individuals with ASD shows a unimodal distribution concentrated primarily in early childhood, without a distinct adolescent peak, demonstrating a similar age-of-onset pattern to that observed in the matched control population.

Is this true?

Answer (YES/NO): NO